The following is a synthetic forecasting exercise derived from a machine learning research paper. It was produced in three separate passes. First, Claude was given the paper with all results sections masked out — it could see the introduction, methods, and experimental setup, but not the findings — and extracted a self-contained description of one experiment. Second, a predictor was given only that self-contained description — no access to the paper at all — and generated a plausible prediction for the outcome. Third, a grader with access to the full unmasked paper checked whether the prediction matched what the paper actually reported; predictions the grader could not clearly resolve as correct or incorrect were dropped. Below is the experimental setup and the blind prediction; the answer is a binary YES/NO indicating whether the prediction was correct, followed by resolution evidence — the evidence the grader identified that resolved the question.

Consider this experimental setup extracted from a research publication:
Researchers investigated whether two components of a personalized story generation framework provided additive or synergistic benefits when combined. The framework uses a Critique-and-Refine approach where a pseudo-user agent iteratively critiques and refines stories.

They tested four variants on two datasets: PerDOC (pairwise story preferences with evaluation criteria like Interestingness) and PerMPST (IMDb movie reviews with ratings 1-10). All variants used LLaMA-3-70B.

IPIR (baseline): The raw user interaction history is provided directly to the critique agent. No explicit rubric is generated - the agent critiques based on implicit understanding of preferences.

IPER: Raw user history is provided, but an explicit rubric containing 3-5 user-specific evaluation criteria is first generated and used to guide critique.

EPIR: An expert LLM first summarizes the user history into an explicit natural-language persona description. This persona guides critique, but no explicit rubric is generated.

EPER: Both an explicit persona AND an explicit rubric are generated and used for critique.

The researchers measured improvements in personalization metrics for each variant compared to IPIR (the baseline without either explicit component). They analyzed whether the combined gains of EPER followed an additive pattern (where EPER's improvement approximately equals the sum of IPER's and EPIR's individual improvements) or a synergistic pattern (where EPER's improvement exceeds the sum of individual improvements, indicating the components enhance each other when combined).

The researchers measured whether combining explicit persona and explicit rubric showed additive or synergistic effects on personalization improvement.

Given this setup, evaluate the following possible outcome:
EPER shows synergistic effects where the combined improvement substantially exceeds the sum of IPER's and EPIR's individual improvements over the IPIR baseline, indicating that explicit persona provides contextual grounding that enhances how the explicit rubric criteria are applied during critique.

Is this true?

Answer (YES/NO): NO